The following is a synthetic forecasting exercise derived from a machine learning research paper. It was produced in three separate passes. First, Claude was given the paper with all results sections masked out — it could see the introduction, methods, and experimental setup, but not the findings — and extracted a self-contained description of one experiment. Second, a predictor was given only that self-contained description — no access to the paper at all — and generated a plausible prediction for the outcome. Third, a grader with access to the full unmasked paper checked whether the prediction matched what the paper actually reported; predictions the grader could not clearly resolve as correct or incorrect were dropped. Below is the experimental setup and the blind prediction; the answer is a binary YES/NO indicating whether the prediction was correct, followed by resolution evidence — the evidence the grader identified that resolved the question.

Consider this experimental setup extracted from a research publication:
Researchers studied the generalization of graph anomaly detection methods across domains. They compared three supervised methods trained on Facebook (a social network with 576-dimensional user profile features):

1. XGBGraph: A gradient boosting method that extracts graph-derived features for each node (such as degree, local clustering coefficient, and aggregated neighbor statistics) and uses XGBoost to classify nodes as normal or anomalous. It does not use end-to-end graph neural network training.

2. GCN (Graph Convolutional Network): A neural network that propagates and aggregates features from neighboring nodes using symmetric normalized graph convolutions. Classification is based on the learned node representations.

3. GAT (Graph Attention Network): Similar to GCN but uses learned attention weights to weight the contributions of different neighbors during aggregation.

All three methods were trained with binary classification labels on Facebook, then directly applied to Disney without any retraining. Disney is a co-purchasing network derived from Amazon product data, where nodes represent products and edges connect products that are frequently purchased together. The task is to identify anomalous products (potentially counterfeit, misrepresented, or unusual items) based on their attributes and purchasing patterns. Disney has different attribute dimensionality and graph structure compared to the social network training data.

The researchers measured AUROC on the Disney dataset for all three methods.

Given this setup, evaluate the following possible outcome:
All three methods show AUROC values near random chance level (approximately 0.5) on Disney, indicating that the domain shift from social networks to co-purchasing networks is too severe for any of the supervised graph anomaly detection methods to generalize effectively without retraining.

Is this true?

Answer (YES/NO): NO